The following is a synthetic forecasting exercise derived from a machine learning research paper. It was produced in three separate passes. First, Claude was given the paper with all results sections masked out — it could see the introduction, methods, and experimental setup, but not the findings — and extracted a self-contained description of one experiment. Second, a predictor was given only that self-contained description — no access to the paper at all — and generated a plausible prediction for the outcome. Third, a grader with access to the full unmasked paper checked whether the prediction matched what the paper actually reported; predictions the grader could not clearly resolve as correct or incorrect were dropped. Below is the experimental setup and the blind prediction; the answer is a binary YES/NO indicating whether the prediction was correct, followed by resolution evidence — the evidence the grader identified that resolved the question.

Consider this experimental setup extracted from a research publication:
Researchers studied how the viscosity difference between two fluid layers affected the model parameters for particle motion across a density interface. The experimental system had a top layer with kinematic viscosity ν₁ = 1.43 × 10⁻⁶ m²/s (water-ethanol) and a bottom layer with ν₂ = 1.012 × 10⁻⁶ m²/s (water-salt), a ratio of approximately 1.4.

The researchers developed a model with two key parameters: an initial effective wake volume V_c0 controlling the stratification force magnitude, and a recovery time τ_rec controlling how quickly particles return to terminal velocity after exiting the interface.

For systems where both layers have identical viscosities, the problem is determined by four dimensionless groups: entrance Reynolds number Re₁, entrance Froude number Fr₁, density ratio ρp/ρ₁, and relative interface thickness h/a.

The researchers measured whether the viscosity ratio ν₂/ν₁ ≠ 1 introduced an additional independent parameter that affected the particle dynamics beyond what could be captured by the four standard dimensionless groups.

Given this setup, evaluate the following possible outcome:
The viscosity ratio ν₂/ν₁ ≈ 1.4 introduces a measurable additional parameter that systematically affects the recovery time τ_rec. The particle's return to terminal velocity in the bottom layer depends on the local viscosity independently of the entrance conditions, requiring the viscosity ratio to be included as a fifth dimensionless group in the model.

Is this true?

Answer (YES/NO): YES